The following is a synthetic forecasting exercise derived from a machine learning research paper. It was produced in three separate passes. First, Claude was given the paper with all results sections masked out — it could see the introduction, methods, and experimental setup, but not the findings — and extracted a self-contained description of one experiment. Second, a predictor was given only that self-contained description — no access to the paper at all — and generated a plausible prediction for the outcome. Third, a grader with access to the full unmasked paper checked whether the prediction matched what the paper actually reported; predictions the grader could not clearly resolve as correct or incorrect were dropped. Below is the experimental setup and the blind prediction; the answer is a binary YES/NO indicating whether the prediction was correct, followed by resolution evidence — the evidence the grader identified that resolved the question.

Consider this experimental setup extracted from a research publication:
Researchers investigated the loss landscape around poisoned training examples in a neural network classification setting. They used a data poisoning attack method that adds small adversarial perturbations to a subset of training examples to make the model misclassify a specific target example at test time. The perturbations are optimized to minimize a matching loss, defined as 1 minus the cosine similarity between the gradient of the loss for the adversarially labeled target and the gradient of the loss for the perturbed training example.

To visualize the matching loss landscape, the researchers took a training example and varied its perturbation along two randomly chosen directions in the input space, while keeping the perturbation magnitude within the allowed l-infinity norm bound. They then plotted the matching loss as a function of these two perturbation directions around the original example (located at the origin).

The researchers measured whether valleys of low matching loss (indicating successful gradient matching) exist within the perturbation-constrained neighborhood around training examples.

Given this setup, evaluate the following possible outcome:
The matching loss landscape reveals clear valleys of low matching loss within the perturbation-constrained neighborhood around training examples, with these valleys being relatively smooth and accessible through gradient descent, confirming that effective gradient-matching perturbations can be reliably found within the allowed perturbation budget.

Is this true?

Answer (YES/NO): NO